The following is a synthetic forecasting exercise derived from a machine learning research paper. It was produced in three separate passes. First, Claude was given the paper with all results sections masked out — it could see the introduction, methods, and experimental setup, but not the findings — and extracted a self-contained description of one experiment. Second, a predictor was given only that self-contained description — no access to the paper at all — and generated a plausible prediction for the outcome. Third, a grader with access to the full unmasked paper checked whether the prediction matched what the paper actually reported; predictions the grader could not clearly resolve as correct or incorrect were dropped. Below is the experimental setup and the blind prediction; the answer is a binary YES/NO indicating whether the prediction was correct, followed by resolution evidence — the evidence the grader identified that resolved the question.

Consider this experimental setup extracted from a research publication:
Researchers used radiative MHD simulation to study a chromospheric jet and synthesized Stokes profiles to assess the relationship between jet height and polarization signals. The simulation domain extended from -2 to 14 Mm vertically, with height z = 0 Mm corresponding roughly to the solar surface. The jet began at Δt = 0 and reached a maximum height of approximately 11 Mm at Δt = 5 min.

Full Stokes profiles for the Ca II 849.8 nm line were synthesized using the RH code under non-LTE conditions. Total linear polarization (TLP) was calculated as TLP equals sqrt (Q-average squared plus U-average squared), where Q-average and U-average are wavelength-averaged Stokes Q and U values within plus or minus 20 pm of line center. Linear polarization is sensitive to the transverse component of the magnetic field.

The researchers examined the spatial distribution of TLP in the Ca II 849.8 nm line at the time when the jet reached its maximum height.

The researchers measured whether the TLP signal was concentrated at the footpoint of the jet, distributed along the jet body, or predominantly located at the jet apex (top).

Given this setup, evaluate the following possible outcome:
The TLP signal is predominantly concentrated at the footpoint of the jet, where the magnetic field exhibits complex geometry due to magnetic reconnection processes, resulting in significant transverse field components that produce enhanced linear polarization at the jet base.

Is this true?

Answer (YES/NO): NO